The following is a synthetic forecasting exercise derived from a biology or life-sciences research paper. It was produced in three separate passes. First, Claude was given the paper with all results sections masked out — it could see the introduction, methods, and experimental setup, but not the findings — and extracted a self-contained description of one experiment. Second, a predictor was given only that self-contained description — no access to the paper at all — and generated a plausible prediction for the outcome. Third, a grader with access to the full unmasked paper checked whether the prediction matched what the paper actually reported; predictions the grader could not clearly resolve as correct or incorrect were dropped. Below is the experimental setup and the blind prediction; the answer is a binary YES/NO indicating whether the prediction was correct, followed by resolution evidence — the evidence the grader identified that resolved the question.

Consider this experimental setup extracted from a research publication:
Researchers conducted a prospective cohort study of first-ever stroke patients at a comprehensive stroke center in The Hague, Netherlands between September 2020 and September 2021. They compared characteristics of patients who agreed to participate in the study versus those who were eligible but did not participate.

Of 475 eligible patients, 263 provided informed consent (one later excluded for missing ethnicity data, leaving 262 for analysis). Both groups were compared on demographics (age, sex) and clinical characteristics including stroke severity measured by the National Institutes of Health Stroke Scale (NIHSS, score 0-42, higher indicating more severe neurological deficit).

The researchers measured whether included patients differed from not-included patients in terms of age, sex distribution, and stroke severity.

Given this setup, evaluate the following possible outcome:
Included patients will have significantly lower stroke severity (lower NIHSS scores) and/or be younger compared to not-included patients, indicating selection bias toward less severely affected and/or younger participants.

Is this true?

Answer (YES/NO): NO